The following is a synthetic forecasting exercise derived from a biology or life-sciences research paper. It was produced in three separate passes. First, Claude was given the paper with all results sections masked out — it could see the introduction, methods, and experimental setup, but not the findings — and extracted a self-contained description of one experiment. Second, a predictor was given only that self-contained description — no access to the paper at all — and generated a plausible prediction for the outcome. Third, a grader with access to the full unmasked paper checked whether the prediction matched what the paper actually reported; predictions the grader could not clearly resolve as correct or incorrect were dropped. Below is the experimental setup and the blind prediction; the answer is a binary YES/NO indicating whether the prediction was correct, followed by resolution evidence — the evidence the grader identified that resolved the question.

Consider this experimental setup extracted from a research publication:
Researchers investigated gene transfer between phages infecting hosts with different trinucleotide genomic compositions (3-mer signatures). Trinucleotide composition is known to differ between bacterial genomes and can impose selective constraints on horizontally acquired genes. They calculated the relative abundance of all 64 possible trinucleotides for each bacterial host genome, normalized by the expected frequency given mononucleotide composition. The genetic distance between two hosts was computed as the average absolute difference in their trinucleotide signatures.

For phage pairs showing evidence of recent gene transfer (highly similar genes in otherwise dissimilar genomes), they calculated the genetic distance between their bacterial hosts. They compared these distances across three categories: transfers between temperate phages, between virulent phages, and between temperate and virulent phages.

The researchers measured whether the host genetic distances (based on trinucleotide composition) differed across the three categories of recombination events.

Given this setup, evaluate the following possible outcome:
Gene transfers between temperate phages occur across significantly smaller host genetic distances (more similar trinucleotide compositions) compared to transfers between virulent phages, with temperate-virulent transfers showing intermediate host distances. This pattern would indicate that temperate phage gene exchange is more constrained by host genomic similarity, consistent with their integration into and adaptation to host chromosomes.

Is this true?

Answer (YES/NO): YES